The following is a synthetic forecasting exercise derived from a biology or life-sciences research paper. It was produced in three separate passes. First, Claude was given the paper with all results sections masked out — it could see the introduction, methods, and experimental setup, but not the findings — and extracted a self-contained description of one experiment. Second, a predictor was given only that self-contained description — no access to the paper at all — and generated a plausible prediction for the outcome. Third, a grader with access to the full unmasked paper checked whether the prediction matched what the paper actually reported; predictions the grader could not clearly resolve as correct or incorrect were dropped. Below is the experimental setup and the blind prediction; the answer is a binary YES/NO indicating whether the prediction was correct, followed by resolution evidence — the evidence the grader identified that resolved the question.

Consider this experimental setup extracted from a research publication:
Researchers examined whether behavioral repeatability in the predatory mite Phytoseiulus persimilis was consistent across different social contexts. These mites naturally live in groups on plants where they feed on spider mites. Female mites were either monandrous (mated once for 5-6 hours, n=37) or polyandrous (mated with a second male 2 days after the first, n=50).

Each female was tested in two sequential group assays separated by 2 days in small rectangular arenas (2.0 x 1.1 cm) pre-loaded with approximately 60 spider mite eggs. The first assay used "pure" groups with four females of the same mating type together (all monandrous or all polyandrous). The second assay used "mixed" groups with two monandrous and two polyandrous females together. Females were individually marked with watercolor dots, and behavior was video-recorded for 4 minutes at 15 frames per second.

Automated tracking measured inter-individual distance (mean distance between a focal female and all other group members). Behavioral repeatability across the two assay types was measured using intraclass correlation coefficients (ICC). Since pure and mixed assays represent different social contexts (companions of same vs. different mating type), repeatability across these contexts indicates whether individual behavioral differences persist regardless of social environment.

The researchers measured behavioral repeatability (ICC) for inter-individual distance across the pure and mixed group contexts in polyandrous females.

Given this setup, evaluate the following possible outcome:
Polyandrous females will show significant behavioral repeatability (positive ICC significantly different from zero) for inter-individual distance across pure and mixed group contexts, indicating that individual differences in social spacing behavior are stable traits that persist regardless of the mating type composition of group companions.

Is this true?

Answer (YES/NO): YES